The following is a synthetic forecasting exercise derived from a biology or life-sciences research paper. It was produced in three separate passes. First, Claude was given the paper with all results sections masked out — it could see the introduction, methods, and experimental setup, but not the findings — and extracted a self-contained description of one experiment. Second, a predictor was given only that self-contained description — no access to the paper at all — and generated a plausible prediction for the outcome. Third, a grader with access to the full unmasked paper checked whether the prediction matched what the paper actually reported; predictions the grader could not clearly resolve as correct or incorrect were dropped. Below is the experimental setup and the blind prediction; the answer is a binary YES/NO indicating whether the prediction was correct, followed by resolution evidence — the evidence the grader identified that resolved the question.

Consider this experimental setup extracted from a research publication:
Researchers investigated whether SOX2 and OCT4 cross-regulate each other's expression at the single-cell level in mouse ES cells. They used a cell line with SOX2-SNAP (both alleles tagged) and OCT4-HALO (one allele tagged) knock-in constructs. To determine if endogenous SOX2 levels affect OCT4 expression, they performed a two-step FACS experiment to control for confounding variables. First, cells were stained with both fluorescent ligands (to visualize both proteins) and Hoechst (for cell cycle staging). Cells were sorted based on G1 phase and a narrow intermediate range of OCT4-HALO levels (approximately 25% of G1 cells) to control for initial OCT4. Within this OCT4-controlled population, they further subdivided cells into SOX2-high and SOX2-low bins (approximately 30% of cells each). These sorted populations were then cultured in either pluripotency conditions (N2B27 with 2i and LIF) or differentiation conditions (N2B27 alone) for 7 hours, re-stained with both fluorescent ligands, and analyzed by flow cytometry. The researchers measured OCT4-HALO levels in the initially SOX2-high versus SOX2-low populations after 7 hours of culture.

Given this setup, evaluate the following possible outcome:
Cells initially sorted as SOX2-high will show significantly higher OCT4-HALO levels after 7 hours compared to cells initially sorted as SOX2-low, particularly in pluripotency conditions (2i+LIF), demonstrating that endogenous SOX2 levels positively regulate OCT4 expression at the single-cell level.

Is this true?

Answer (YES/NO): NO